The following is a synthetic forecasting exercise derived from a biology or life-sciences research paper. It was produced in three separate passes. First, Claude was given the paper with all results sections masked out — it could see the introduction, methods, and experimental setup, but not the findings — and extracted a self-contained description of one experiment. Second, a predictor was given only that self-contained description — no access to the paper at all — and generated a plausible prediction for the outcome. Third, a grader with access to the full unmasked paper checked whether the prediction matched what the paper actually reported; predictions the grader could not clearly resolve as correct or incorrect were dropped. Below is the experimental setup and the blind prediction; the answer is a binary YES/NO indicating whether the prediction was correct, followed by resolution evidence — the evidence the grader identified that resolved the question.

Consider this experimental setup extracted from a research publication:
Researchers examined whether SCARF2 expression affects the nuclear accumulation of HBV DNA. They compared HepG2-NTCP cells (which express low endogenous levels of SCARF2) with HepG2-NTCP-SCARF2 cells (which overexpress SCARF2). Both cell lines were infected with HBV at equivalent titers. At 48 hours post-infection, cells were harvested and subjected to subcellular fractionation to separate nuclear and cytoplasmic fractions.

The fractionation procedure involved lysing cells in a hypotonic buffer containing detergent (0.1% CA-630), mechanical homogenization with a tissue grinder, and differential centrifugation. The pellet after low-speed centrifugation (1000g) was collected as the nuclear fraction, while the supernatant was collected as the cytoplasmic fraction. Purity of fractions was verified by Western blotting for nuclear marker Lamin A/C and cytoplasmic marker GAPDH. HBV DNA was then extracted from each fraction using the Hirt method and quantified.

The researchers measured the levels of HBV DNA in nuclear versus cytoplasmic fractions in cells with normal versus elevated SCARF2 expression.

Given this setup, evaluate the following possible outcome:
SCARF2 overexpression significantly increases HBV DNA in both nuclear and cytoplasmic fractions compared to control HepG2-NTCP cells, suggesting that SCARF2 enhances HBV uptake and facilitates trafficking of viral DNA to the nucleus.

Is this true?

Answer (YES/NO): NO